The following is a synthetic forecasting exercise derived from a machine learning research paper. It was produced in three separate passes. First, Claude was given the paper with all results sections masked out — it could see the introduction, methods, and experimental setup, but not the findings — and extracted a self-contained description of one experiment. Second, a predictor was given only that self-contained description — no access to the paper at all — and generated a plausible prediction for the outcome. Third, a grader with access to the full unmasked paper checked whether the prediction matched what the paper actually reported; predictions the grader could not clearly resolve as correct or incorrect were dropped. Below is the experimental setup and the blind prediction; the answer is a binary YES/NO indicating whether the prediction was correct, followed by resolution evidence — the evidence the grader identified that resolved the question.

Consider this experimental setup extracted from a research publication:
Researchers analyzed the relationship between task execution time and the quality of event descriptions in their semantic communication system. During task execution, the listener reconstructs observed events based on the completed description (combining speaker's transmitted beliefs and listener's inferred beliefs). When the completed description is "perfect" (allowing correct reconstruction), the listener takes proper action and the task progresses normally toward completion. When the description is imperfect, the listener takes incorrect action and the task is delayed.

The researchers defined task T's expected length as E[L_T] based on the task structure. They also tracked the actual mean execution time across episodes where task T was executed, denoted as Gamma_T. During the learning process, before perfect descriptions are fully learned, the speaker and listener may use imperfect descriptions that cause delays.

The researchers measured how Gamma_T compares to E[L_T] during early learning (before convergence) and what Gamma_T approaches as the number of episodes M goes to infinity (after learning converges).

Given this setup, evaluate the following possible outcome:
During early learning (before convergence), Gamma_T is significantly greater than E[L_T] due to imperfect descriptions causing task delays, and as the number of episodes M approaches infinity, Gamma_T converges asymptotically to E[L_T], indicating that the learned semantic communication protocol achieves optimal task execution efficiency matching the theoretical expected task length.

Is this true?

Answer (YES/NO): YES